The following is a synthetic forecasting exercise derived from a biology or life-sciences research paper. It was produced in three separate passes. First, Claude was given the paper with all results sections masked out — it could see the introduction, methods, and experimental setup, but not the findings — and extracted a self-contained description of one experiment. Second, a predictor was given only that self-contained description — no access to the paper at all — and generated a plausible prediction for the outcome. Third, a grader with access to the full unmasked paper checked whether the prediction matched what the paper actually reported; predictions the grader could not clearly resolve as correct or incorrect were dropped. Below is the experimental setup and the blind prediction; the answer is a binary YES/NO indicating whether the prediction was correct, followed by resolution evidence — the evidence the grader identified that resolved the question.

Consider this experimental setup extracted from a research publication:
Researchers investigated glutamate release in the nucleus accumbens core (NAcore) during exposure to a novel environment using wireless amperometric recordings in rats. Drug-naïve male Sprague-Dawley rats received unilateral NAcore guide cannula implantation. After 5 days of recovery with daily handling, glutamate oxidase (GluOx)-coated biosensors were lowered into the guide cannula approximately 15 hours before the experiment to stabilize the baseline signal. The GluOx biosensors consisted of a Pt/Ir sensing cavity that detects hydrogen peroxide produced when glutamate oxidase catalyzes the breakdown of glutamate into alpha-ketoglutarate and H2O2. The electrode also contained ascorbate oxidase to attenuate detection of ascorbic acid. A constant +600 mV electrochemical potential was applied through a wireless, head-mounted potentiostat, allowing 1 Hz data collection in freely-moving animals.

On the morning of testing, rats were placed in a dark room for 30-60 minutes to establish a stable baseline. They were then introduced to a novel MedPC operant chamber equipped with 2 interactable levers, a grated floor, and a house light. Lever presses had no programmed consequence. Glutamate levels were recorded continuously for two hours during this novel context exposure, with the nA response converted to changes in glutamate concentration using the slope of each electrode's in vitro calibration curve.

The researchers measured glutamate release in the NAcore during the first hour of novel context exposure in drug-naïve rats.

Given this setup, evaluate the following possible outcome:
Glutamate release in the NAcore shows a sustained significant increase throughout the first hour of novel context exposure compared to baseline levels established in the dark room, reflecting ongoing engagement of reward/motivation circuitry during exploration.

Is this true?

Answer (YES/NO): YES